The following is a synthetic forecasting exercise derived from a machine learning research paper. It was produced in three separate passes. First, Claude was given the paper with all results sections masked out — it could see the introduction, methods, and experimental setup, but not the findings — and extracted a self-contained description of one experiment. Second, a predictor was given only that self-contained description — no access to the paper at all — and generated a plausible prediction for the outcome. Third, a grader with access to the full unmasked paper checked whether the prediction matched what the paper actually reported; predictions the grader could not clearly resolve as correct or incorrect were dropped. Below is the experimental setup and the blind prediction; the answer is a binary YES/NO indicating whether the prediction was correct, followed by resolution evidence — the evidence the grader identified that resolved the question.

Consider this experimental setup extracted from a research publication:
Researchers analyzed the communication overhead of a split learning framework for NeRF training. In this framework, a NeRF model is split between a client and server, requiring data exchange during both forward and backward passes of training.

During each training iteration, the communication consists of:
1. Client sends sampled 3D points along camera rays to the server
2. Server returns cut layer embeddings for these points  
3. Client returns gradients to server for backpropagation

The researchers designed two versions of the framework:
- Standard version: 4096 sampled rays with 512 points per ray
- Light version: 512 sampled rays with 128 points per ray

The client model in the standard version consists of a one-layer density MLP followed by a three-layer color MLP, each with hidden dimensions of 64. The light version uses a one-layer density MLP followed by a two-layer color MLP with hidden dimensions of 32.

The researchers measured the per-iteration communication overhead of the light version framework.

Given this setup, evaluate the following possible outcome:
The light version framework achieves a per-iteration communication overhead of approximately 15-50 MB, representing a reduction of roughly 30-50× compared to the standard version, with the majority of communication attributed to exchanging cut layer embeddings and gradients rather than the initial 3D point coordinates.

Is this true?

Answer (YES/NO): NO